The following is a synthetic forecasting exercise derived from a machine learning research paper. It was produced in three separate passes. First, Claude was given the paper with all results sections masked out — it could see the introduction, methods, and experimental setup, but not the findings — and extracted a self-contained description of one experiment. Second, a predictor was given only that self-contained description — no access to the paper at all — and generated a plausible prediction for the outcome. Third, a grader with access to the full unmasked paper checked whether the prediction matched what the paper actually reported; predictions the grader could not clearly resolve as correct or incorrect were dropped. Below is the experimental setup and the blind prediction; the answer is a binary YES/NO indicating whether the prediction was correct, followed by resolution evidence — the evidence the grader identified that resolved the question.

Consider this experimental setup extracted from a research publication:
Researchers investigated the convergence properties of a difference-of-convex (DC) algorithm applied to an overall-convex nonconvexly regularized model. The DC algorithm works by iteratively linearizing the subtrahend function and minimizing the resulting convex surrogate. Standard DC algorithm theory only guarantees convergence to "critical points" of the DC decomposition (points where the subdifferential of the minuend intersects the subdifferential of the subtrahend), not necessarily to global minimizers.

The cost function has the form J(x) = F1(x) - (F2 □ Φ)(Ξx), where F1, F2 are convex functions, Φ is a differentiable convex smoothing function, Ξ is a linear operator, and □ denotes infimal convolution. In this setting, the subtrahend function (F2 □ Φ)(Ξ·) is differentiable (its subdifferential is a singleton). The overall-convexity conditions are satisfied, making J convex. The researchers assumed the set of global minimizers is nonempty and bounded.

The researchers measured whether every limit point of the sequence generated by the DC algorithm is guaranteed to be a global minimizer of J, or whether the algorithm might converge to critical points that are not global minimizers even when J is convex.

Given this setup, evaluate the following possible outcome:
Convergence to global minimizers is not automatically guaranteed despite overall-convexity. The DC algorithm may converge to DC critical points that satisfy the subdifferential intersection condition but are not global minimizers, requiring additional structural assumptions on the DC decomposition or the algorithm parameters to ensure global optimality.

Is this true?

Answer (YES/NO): NO